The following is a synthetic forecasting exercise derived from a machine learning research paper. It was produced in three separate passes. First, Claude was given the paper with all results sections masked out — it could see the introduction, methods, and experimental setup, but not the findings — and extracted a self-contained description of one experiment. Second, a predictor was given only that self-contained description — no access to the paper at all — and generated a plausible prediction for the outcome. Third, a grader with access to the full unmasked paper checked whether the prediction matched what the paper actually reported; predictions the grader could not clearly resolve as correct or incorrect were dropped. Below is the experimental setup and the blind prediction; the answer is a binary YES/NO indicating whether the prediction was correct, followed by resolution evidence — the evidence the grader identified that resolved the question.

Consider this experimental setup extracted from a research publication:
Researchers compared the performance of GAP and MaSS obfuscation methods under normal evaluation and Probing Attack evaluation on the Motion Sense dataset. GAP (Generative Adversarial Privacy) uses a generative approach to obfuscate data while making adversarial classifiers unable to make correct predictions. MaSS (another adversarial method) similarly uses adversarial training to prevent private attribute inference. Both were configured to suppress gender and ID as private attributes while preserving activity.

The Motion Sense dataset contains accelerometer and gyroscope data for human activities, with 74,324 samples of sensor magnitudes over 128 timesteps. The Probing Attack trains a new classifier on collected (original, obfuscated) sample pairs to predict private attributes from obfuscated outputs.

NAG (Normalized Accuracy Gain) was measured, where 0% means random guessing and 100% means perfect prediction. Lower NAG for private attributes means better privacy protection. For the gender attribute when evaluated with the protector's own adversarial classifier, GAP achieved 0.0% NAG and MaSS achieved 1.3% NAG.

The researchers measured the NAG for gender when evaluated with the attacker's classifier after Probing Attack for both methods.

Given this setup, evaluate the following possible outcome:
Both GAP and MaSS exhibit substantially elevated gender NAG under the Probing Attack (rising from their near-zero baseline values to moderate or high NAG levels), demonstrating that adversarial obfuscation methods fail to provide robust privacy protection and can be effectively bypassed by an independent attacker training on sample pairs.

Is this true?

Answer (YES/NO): YES